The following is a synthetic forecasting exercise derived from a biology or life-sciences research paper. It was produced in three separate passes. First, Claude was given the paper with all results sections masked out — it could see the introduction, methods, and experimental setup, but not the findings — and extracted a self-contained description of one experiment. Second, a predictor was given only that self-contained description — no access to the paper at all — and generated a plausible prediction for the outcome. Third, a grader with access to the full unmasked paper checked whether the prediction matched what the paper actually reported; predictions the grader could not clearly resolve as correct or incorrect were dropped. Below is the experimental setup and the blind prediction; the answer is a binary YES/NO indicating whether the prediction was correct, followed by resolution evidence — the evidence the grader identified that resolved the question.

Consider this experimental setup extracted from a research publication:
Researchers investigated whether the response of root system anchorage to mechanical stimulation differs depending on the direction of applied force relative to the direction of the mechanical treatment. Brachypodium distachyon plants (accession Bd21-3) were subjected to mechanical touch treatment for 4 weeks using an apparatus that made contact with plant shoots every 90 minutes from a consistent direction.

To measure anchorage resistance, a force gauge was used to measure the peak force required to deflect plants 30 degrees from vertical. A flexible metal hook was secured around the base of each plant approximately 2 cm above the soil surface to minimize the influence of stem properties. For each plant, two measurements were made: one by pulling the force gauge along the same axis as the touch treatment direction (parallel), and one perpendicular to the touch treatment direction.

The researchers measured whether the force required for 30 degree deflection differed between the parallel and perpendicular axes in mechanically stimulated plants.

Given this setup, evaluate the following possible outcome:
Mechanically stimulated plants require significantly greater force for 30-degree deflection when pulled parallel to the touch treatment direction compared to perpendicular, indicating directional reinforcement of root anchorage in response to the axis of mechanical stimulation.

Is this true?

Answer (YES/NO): NO